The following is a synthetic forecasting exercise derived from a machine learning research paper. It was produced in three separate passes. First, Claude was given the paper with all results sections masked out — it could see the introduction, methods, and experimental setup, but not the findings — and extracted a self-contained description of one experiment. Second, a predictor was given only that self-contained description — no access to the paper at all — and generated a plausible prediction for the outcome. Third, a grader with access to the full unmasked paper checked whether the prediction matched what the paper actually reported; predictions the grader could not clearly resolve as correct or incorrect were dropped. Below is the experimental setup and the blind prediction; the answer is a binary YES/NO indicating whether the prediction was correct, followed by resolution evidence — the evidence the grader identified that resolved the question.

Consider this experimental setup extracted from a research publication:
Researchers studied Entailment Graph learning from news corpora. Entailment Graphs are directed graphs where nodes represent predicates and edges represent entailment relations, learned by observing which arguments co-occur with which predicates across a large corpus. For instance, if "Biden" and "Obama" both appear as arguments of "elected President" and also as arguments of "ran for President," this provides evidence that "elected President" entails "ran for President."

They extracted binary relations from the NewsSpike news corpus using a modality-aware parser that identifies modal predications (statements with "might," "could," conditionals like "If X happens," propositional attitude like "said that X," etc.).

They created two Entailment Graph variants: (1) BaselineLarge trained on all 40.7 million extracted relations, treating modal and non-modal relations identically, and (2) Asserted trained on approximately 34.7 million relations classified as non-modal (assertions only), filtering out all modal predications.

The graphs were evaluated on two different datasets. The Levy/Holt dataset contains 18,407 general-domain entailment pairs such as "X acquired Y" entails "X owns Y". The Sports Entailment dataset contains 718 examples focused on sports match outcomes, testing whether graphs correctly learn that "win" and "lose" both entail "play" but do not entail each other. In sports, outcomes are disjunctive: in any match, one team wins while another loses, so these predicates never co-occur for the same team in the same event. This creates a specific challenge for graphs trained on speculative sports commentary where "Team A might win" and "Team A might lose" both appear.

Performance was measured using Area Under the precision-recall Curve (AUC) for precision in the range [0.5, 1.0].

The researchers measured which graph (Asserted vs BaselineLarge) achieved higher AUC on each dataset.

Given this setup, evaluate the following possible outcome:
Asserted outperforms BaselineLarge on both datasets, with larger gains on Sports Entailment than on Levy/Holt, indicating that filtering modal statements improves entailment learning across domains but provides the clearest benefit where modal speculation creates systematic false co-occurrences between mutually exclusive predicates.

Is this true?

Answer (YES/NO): NO